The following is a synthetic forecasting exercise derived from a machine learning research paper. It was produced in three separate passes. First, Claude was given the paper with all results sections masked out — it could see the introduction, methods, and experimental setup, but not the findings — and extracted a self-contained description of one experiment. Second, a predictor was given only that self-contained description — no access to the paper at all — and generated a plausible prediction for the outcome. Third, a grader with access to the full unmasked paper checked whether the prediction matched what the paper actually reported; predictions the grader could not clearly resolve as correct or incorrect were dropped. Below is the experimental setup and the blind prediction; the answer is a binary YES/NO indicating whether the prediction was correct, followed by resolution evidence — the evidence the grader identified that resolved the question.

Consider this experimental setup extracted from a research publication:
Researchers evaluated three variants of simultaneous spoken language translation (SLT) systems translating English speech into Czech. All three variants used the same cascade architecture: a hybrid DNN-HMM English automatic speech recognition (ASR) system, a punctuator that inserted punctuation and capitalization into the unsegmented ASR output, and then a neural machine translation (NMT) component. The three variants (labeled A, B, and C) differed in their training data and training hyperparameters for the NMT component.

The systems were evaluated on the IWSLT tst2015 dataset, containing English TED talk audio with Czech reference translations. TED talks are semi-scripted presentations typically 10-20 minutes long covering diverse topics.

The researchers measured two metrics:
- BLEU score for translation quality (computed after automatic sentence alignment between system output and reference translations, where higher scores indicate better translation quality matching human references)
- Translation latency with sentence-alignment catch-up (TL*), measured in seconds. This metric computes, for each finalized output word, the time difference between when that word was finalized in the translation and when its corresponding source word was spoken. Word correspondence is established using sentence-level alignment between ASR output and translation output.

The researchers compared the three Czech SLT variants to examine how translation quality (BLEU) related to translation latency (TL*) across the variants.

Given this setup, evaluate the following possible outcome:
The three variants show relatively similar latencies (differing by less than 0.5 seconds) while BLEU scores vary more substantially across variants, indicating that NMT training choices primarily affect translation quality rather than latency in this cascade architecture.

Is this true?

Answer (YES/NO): NO